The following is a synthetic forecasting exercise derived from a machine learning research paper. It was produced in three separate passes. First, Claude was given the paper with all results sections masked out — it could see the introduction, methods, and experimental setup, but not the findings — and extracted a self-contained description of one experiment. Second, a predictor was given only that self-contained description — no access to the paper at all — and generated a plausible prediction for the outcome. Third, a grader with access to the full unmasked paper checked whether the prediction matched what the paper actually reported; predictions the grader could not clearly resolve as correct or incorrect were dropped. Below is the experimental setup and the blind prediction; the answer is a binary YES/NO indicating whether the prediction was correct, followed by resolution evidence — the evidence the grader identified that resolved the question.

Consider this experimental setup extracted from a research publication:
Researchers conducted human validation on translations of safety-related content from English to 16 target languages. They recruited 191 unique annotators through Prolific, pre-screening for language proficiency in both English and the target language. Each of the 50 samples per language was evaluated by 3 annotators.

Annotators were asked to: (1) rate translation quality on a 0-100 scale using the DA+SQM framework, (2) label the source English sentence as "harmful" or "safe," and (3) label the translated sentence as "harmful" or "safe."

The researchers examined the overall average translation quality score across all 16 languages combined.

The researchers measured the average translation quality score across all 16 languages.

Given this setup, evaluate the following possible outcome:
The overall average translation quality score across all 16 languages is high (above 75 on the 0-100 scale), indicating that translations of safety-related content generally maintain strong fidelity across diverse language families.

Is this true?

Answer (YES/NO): YES